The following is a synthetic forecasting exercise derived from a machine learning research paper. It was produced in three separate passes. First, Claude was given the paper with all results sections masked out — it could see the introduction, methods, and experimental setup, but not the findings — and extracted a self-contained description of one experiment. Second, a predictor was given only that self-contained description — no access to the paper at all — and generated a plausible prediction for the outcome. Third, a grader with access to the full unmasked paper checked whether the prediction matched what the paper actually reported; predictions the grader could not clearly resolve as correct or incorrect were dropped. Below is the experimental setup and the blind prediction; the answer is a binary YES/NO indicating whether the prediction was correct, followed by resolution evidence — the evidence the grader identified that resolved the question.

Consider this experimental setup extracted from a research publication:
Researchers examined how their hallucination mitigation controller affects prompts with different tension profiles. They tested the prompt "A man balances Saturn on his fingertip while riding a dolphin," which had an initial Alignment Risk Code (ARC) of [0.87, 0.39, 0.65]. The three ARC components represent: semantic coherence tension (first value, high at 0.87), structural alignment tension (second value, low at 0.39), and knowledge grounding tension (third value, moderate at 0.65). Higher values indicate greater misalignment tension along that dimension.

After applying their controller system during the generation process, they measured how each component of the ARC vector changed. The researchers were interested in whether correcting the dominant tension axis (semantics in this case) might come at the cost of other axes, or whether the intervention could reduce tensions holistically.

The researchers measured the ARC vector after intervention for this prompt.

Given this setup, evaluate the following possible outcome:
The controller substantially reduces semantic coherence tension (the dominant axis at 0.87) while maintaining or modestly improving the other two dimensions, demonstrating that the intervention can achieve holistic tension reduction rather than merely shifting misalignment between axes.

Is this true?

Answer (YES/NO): YES